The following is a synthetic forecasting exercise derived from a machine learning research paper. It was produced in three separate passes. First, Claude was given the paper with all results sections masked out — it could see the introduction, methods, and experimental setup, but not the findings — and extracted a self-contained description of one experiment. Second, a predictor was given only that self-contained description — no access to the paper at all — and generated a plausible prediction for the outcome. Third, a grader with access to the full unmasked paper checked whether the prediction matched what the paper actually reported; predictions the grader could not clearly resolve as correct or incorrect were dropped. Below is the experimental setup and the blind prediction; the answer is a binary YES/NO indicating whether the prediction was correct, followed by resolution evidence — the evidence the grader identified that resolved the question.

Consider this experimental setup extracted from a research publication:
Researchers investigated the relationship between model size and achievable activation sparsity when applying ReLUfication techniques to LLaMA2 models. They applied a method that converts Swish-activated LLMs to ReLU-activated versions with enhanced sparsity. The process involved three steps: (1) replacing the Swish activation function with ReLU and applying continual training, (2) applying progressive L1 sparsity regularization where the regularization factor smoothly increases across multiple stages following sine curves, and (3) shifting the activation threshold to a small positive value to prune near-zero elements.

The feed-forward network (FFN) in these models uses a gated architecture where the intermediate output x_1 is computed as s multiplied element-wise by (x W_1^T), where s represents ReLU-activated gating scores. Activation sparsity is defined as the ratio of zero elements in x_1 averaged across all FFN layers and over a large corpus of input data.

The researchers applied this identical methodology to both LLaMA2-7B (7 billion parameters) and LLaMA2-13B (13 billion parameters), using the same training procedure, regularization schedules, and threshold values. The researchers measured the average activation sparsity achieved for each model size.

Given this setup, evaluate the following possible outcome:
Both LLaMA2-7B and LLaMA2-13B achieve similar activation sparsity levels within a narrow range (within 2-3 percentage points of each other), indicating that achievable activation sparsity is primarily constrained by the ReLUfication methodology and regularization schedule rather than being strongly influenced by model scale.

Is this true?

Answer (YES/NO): YES